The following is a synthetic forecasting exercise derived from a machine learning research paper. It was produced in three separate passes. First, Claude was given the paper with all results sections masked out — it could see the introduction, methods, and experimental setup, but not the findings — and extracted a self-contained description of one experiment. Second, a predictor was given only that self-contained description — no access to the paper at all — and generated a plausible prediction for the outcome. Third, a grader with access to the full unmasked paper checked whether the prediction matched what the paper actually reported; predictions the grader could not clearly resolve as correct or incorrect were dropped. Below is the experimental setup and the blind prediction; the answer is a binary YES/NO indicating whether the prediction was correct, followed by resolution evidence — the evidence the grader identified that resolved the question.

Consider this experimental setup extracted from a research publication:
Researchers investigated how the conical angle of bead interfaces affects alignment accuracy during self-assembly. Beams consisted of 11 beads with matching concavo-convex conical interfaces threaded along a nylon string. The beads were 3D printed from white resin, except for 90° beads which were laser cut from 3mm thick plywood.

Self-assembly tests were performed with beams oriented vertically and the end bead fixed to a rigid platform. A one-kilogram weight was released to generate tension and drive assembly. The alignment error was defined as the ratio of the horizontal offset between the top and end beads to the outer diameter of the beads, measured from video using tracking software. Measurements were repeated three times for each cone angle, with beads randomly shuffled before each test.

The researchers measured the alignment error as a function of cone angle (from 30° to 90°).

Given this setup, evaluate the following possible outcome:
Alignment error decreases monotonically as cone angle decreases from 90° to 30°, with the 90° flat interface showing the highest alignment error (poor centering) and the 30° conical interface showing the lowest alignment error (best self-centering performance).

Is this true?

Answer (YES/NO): YES